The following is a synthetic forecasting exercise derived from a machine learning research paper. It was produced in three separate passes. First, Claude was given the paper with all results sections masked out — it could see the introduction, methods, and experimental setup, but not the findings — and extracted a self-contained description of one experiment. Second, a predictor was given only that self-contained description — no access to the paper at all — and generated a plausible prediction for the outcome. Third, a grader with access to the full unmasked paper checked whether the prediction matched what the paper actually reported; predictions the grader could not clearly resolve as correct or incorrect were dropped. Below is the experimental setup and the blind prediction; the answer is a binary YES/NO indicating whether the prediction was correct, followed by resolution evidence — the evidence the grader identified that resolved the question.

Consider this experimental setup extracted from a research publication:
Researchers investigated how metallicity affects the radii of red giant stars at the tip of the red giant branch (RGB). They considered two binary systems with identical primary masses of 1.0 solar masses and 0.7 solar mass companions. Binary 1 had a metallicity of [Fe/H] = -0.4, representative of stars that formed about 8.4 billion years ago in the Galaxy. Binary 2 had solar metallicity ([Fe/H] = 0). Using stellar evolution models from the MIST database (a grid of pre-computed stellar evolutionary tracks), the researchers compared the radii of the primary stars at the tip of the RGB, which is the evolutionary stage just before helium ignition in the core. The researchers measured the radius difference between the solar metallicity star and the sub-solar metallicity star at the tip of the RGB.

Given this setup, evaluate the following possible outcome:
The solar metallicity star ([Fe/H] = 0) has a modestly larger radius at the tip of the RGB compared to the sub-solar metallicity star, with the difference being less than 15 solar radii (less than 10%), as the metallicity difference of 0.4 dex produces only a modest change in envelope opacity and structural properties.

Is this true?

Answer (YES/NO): NO